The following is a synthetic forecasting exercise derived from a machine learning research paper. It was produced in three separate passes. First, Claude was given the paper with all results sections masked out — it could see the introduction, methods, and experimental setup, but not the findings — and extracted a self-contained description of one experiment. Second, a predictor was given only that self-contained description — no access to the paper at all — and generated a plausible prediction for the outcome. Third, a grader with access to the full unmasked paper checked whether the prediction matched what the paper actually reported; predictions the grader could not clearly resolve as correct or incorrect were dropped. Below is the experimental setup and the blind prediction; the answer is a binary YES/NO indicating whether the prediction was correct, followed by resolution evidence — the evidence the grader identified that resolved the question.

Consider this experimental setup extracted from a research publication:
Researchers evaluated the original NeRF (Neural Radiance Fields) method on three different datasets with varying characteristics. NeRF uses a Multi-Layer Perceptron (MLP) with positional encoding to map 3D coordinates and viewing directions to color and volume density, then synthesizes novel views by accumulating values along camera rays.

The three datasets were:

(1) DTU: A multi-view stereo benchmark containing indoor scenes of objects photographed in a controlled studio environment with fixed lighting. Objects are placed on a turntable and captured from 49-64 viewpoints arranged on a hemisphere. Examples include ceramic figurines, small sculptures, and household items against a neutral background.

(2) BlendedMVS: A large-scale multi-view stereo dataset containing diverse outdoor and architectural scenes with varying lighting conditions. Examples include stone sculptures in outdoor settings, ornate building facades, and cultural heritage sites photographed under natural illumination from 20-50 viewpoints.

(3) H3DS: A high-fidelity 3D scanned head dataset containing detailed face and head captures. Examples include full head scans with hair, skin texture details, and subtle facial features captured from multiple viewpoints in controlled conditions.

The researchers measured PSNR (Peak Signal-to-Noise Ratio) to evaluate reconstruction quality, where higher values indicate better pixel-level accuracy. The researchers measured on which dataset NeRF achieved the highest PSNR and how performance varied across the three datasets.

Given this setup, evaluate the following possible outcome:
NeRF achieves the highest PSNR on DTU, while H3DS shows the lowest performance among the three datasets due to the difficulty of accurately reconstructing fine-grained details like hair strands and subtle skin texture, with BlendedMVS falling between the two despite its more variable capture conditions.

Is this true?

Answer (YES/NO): NO